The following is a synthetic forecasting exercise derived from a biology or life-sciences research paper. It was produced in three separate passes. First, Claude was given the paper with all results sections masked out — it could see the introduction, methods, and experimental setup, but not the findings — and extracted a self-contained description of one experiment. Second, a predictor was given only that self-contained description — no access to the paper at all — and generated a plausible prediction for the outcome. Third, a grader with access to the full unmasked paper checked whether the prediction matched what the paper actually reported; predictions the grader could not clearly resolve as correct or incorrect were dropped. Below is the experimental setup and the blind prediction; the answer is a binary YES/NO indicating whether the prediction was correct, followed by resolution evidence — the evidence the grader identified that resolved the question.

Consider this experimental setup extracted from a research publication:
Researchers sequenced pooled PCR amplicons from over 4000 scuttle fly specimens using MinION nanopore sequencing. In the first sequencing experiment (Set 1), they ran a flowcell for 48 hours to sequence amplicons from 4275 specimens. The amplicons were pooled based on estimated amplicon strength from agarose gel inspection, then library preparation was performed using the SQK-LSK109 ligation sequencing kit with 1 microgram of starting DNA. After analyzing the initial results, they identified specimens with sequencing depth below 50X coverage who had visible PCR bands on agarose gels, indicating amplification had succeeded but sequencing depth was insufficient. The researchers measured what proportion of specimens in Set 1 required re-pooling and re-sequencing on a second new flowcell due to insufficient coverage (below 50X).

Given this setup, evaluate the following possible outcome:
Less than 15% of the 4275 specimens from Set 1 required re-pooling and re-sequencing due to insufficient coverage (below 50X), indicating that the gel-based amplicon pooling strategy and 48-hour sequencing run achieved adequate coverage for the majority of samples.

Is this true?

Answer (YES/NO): NO